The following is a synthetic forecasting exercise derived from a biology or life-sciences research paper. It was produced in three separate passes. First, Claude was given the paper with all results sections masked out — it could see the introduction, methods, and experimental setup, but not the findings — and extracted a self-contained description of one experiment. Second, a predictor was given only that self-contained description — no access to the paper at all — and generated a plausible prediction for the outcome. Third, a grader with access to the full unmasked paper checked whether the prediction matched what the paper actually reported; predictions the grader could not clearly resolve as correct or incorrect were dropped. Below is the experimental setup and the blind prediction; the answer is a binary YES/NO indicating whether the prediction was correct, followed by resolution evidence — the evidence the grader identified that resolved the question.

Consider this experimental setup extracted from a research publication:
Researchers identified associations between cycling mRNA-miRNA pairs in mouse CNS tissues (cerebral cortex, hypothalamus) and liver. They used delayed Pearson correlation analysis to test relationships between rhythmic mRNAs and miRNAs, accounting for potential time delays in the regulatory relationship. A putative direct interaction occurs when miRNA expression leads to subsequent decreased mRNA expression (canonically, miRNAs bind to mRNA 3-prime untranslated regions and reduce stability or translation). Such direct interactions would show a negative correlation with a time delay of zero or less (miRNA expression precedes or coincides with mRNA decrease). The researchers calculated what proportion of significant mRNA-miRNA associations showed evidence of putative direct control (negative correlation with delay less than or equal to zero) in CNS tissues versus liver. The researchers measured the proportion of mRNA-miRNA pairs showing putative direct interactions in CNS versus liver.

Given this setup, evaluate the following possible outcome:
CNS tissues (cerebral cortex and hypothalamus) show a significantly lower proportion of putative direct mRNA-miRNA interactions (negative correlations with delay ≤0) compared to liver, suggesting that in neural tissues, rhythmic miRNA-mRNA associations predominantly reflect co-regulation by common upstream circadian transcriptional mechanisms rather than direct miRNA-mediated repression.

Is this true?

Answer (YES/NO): NO